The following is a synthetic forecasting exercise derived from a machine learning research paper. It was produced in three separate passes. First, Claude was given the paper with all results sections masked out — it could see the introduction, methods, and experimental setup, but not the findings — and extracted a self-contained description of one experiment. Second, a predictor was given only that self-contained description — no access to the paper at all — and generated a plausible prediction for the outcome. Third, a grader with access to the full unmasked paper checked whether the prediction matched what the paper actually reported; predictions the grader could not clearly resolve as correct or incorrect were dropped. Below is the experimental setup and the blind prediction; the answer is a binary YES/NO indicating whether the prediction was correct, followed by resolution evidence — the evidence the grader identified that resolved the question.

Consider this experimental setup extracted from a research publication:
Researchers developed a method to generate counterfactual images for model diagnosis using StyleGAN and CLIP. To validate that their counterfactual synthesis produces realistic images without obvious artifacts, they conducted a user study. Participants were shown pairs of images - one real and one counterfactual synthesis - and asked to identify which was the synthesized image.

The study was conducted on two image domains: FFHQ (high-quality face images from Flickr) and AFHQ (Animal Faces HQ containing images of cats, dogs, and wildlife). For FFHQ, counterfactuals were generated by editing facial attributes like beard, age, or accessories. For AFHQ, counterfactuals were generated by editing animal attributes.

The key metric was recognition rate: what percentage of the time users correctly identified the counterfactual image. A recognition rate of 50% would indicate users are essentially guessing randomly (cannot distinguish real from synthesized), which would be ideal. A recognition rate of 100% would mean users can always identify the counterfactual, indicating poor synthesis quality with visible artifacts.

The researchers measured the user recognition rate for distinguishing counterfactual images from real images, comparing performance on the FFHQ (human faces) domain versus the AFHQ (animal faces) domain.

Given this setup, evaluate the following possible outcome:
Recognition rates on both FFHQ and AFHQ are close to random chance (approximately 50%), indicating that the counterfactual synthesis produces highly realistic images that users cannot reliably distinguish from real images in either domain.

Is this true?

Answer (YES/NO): NO